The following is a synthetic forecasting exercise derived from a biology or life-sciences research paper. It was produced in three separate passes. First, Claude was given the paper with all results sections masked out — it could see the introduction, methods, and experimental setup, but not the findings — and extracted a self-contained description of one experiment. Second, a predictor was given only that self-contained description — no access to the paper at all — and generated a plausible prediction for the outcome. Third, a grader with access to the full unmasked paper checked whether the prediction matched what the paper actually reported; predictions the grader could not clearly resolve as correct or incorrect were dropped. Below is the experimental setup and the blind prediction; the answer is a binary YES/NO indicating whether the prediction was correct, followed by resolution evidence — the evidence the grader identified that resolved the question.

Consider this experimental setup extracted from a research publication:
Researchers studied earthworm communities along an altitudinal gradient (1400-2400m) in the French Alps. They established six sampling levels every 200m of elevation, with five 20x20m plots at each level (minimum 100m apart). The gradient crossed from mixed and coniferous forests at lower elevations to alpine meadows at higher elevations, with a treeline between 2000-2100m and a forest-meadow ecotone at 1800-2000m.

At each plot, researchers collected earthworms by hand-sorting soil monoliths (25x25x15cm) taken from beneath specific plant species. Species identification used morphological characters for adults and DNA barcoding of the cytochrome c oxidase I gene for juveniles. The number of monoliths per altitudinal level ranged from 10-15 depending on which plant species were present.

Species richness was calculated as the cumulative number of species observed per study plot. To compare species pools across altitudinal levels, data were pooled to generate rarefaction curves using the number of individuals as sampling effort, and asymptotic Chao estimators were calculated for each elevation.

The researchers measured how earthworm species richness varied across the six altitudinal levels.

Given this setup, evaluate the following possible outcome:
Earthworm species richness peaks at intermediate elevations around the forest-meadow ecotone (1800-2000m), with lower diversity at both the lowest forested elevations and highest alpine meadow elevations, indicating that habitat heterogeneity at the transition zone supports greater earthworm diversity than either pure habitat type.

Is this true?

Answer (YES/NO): YES